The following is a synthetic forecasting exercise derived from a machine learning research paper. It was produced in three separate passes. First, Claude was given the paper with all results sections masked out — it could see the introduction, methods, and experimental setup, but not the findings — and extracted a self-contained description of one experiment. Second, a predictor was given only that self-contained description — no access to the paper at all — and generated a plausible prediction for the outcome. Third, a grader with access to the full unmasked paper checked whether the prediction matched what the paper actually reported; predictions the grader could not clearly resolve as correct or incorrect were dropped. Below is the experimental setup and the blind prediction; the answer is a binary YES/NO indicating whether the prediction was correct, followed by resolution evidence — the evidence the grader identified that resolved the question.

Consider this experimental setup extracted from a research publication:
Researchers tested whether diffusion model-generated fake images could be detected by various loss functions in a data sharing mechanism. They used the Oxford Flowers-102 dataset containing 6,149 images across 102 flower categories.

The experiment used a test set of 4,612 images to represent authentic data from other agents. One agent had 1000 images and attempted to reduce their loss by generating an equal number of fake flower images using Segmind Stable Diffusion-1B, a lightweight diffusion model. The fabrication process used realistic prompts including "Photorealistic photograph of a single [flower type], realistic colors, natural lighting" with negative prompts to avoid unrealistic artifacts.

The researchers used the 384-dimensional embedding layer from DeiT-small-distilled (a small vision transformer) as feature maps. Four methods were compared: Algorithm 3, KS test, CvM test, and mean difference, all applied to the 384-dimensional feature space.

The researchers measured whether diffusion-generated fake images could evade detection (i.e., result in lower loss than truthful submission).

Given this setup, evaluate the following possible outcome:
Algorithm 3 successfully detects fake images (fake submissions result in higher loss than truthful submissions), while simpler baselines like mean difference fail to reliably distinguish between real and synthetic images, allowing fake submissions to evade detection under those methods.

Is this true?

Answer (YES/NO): NO